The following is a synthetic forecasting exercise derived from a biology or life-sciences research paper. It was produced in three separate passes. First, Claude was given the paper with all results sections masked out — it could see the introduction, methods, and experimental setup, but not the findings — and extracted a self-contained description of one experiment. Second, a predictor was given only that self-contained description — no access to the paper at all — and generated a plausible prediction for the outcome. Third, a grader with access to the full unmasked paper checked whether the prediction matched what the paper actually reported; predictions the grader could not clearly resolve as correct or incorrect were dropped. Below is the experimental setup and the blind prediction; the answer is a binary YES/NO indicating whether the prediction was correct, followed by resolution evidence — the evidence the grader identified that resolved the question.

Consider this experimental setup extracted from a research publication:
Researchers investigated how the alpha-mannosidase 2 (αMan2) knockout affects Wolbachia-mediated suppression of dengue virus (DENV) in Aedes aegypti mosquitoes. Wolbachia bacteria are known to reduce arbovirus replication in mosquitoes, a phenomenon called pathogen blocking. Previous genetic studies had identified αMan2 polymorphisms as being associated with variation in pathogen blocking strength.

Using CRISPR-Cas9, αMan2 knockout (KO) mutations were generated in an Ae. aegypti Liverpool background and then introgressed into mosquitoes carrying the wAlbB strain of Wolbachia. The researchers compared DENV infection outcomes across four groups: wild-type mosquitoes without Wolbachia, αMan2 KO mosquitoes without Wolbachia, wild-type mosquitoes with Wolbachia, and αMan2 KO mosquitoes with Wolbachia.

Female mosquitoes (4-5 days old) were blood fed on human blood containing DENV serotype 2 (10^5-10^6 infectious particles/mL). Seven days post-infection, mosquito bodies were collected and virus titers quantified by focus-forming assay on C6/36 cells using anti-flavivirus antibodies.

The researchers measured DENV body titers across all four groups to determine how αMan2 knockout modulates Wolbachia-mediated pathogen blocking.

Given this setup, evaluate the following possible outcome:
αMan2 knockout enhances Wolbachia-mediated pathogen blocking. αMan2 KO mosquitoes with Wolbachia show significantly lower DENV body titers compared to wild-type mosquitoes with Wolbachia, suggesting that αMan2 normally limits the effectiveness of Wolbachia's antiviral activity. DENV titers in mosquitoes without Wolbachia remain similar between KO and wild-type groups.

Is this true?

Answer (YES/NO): NO